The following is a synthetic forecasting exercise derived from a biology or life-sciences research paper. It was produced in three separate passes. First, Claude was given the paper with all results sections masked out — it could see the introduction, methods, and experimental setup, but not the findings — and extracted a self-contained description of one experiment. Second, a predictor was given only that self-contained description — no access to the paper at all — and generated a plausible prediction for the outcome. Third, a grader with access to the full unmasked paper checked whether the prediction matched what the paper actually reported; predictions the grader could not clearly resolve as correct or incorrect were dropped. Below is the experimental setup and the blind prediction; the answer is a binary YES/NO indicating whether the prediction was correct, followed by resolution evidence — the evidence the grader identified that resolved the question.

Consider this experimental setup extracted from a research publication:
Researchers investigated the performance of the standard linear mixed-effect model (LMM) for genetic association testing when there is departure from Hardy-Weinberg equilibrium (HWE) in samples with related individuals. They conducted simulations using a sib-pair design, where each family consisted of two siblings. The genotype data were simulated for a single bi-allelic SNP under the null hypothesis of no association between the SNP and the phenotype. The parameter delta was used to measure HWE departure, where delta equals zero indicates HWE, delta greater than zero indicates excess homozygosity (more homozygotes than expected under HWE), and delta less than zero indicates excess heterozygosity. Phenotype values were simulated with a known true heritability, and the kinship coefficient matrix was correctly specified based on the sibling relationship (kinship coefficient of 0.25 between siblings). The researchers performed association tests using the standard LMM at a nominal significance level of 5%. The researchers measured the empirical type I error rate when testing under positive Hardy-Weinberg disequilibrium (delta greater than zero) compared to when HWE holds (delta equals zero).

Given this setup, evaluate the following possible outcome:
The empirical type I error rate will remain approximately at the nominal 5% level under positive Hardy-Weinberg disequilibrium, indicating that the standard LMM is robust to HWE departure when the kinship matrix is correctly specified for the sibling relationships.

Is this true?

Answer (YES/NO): NO